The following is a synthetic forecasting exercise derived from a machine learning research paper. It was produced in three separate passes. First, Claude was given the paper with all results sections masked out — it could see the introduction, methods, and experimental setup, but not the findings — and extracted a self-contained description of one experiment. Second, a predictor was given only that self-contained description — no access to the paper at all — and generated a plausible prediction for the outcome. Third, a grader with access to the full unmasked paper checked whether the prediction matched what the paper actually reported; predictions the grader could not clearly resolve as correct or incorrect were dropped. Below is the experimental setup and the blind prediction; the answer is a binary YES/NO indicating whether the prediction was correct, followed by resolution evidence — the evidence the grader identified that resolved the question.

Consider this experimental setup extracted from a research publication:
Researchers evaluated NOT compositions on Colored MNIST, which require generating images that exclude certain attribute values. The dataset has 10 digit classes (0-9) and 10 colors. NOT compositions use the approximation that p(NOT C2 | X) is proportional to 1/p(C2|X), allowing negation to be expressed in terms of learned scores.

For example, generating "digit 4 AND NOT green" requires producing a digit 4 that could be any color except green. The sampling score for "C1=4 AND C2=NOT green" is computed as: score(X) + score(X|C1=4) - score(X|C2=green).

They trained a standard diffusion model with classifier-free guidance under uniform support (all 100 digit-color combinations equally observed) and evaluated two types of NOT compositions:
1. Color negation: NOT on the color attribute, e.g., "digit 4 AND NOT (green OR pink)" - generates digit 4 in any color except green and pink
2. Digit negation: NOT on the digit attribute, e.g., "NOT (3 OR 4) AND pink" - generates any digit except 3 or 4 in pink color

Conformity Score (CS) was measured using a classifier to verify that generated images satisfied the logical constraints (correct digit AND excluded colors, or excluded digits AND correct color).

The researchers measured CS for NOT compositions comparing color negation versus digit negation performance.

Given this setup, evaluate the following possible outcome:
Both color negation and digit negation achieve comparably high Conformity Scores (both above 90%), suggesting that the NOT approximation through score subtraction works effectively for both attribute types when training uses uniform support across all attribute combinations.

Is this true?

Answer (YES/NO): NO